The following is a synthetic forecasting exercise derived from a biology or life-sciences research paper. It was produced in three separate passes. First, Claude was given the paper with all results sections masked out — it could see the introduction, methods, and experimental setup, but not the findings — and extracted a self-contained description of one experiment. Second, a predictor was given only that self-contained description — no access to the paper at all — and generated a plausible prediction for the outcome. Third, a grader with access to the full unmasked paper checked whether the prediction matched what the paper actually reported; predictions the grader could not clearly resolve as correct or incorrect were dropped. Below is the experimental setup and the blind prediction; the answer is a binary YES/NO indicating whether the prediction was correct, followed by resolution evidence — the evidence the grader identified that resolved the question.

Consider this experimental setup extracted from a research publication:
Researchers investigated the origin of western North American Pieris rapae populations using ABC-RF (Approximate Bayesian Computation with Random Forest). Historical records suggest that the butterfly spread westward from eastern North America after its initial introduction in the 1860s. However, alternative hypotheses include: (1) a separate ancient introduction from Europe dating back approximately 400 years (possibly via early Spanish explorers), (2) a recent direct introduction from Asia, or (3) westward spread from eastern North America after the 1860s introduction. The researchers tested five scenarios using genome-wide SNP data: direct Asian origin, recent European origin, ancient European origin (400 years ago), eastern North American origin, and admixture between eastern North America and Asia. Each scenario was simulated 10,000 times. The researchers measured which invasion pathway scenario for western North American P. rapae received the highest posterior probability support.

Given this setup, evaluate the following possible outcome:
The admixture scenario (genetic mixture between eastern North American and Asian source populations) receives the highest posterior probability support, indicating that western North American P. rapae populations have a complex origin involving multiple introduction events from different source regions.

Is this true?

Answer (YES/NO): NO